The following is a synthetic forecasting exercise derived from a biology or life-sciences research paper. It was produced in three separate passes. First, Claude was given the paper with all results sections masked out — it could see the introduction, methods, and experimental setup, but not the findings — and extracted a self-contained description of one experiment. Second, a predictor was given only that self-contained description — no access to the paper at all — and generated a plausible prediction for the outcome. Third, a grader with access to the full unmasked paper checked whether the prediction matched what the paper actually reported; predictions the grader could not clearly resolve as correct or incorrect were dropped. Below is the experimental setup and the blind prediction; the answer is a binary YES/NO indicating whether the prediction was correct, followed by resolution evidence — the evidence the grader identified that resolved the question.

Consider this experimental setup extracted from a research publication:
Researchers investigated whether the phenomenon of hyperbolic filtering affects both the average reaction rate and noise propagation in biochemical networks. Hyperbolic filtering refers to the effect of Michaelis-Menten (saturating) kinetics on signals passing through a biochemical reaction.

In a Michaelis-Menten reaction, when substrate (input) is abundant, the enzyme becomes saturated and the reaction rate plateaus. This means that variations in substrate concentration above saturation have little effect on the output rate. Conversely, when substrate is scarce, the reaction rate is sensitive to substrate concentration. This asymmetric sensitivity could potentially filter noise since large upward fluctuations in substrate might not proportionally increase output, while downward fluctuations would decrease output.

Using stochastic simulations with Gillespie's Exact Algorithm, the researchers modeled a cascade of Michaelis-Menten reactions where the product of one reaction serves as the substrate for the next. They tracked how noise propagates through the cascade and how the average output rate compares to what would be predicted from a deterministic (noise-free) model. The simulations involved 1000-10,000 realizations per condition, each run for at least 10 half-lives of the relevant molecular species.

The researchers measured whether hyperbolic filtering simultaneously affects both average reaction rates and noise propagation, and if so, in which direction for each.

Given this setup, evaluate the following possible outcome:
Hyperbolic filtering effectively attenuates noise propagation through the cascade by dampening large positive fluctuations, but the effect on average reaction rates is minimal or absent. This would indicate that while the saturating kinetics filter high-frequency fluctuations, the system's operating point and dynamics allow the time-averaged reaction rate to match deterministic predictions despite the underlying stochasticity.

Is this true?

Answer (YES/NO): NO